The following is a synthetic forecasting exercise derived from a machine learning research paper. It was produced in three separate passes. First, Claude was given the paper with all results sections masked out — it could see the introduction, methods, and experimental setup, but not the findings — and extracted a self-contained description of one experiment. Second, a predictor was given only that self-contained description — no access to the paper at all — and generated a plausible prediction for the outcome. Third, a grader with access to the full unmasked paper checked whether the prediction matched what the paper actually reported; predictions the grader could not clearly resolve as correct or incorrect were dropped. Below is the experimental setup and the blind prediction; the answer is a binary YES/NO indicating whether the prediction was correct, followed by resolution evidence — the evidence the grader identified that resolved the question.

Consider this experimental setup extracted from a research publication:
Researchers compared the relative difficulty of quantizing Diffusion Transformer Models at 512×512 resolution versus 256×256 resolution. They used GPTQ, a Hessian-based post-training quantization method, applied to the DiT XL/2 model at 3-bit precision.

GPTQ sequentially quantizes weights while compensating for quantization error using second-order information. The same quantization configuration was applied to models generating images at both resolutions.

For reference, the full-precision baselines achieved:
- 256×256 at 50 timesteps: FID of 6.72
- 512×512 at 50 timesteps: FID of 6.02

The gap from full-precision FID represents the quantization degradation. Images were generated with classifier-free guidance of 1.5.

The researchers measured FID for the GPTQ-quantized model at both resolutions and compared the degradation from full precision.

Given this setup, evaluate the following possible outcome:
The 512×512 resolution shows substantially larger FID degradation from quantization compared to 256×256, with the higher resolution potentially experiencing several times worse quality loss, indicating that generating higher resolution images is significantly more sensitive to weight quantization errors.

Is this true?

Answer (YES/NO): NO